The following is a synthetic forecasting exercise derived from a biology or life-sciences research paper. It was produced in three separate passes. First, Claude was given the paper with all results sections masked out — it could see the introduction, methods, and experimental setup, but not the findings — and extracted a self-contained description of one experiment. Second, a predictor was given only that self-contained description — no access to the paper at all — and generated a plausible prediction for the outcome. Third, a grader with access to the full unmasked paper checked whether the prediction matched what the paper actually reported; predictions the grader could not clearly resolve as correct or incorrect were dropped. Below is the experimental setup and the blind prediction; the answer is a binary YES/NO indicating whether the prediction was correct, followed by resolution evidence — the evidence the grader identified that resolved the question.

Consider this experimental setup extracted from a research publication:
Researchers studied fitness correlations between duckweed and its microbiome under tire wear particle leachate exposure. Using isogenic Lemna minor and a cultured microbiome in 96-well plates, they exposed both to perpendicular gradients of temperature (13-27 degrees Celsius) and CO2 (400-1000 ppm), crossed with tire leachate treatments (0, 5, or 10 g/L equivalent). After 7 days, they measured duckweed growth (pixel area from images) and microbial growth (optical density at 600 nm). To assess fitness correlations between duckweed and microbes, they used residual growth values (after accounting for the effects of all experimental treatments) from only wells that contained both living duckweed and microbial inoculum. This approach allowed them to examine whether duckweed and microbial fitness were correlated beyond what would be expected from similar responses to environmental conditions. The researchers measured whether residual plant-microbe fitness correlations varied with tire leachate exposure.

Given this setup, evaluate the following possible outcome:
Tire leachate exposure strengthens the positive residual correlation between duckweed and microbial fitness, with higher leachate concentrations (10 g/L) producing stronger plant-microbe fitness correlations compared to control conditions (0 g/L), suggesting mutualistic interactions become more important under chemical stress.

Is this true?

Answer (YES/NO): NO